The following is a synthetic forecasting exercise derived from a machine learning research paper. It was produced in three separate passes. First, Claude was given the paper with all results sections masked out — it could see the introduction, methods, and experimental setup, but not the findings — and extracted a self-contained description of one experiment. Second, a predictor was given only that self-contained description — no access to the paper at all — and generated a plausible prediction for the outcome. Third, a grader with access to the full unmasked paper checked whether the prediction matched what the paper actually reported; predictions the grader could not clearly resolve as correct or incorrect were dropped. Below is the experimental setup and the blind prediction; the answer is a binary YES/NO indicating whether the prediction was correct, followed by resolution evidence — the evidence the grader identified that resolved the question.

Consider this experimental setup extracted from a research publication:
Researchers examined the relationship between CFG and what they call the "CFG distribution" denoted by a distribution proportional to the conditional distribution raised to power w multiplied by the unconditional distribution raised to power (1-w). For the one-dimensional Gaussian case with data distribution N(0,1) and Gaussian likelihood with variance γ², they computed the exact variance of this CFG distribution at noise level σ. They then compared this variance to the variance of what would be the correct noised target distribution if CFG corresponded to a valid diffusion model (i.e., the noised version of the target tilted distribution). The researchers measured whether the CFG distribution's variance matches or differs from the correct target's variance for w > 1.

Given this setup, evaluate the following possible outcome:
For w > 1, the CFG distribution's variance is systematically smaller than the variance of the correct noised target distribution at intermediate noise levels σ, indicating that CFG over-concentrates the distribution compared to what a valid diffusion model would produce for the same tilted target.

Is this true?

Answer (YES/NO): YES